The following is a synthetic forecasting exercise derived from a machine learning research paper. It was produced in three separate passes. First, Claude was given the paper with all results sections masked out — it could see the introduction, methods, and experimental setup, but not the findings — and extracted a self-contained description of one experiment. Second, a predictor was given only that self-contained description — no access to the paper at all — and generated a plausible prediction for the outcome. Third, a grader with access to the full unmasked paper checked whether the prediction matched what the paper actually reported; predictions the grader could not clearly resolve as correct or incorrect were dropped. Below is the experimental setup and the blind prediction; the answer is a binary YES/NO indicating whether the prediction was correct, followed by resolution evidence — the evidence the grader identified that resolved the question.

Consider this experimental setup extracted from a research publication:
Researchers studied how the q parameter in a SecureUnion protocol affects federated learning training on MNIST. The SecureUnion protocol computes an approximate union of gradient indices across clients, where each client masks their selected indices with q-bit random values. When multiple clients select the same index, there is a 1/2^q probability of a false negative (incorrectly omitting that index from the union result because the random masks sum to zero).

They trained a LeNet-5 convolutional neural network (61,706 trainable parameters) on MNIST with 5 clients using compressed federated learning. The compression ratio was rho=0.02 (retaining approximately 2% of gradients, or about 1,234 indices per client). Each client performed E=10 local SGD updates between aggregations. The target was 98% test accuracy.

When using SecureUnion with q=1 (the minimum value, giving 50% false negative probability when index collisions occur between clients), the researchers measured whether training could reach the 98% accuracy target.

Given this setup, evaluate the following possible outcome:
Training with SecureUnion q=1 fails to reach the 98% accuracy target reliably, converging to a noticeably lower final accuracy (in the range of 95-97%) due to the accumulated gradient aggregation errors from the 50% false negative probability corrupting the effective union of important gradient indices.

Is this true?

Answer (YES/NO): NO